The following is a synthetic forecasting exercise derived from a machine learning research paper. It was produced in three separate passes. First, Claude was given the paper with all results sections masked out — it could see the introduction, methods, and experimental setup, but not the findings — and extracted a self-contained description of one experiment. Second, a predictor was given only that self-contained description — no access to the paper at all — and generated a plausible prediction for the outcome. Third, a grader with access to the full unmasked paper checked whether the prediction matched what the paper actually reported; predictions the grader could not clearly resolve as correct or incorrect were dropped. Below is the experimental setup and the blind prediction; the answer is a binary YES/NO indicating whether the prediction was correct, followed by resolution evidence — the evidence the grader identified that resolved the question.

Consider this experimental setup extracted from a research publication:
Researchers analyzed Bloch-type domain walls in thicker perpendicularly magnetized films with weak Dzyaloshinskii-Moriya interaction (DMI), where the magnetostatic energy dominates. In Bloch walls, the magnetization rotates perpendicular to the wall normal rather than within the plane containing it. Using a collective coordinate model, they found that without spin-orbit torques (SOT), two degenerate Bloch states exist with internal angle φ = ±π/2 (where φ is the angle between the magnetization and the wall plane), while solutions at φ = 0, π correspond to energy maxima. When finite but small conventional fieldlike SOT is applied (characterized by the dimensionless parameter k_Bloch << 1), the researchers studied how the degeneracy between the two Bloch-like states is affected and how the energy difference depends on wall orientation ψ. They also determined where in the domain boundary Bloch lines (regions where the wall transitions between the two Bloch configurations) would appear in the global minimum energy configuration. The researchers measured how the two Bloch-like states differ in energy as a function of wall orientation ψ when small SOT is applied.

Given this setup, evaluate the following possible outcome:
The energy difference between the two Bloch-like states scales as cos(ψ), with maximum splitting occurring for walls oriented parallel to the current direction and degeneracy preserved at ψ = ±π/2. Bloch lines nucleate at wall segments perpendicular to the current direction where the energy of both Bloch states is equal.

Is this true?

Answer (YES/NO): NO